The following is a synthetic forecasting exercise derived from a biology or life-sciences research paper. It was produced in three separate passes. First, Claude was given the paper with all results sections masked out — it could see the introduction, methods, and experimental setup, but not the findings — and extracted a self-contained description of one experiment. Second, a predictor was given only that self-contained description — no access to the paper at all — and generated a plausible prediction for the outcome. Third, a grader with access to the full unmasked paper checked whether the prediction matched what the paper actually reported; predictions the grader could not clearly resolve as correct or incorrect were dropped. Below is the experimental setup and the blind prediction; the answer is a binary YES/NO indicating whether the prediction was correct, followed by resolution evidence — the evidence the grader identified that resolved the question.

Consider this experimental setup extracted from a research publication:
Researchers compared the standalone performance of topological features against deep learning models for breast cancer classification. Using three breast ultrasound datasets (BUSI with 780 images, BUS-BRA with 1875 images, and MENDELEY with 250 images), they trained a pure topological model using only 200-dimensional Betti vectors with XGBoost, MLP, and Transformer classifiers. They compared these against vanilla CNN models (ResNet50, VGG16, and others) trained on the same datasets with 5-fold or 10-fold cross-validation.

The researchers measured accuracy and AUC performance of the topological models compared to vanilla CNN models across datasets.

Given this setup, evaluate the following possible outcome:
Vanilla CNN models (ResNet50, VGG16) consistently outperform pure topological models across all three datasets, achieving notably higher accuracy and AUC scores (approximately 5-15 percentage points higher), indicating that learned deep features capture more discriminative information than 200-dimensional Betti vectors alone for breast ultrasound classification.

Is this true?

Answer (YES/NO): NO